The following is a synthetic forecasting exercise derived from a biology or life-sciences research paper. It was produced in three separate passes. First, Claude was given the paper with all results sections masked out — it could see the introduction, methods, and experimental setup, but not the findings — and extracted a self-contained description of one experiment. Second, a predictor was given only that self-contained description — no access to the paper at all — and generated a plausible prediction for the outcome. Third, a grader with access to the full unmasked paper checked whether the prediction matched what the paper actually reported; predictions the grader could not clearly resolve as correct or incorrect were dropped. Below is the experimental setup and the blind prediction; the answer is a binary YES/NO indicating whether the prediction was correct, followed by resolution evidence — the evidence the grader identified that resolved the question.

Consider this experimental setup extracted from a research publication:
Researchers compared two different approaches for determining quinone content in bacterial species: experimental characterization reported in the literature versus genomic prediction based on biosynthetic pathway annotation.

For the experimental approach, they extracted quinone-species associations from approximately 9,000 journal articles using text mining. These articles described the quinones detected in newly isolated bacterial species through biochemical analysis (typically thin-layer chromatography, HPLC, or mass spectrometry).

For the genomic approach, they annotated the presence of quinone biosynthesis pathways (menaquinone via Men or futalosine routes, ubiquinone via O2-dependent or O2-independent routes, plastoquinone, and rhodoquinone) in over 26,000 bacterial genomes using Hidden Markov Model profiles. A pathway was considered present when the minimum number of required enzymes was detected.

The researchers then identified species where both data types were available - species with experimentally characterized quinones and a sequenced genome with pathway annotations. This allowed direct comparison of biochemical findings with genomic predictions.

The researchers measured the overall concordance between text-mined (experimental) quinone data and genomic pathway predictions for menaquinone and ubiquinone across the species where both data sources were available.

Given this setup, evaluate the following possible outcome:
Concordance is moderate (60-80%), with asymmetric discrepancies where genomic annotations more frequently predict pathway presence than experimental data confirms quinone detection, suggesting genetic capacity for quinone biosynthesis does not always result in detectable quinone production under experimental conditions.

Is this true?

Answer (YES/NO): NO